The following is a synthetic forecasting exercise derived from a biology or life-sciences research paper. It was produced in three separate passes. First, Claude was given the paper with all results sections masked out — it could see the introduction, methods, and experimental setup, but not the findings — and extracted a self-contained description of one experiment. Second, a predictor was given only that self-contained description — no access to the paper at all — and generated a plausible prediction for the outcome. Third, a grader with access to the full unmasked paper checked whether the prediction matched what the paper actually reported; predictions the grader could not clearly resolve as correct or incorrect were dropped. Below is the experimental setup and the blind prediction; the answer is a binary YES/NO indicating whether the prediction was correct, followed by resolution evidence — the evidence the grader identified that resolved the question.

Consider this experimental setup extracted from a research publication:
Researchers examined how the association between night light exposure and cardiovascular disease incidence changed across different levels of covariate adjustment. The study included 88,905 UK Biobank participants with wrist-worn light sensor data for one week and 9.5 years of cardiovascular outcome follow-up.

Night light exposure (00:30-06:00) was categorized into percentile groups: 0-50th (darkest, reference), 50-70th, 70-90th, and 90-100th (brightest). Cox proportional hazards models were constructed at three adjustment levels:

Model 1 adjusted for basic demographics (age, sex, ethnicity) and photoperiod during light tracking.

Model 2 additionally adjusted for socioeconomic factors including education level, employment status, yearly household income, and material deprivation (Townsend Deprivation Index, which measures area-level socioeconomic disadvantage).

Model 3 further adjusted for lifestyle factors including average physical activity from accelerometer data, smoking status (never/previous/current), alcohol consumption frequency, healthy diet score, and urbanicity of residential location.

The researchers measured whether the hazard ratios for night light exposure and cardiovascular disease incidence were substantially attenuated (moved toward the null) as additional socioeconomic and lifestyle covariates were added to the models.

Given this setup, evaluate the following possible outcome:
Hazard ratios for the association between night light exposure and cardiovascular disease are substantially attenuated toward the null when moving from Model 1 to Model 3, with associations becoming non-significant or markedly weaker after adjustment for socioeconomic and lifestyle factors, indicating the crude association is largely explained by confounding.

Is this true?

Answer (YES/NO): NO